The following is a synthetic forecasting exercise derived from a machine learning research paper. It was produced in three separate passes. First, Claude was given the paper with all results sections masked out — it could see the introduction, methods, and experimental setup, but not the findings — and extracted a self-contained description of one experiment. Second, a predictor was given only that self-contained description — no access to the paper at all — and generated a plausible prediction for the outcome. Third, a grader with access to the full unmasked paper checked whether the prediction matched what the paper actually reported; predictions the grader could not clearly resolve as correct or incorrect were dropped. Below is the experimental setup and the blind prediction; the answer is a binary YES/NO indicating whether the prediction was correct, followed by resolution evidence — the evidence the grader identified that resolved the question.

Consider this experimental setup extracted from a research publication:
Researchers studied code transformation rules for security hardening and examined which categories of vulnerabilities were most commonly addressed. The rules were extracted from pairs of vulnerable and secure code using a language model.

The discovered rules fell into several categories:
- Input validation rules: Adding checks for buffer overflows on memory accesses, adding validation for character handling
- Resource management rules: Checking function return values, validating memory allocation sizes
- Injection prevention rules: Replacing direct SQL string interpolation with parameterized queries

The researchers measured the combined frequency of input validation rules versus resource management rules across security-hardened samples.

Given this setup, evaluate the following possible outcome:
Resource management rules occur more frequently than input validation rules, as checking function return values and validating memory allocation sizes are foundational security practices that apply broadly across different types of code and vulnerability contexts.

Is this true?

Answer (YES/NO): YES